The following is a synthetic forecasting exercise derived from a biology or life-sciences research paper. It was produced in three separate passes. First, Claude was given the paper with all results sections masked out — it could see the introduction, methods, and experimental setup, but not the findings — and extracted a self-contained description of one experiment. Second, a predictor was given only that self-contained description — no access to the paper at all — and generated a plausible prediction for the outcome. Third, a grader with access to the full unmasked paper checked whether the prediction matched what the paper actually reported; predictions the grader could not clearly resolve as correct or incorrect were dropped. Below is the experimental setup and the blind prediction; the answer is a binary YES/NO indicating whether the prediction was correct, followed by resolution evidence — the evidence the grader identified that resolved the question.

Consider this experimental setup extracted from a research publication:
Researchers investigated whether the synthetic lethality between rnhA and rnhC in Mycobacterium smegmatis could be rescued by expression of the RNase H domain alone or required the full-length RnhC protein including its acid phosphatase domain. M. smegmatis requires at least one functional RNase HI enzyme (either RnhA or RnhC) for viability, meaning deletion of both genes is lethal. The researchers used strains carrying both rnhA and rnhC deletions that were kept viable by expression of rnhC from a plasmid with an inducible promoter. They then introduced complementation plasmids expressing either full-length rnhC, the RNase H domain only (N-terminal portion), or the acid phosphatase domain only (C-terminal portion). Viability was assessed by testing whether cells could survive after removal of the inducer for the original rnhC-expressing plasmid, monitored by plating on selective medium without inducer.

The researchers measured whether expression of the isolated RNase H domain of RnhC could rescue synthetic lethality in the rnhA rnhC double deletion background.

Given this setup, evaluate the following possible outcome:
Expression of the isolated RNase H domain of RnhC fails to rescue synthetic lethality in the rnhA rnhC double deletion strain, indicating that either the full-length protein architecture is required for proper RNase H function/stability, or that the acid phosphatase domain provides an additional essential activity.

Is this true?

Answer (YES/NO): NO